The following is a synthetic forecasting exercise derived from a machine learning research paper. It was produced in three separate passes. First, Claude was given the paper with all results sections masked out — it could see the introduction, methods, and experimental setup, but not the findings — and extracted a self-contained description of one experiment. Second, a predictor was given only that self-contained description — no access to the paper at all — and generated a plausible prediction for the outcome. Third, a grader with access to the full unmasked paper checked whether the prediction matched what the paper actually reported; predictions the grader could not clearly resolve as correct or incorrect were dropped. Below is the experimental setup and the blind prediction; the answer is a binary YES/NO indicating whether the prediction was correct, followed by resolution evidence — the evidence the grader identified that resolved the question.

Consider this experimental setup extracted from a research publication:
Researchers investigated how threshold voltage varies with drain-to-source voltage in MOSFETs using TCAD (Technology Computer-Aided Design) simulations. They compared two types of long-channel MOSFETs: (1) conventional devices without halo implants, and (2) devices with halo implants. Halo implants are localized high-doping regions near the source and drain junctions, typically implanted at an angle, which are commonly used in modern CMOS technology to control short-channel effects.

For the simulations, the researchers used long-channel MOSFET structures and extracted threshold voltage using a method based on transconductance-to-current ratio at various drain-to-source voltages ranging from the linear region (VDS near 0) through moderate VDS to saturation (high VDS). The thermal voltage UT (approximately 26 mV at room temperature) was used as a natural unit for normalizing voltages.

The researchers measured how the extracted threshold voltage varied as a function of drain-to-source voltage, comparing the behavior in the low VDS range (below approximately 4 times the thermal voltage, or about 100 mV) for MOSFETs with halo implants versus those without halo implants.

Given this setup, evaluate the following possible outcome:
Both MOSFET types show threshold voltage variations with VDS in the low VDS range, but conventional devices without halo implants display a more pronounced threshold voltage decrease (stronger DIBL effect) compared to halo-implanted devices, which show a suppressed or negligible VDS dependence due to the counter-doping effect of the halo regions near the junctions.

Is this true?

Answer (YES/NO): NO